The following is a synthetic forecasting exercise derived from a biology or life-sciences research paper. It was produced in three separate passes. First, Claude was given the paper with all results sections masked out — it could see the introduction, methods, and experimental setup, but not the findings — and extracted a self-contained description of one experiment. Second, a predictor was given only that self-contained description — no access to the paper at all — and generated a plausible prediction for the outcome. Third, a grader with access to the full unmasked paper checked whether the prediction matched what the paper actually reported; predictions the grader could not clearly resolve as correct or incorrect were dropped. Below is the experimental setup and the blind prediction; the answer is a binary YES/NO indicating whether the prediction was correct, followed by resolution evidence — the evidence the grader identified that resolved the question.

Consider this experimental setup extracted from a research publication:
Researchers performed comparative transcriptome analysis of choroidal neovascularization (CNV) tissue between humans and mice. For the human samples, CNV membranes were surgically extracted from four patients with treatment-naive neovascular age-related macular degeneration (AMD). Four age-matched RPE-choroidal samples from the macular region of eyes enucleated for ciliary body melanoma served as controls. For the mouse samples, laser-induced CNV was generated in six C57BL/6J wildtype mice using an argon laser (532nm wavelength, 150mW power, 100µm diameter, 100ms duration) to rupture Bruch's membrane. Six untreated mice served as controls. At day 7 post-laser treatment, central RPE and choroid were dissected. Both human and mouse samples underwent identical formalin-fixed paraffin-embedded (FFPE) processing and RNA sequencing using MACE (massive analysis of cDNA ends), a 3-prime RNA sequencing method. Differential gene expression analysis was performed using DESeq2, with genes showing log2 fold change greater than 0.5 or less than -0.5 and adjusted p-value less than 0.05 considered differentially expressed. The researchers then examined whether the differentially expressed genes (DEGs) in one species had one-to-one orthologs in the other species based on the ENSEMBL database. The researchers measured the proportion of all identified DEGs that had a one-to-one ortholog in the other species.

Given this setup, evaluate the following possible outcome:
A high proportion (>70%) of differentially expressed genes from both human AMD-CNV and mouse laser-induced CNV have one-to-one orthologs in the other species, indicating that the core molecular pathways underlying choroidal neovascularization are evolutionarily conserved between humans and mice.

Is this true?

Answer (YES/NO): YES